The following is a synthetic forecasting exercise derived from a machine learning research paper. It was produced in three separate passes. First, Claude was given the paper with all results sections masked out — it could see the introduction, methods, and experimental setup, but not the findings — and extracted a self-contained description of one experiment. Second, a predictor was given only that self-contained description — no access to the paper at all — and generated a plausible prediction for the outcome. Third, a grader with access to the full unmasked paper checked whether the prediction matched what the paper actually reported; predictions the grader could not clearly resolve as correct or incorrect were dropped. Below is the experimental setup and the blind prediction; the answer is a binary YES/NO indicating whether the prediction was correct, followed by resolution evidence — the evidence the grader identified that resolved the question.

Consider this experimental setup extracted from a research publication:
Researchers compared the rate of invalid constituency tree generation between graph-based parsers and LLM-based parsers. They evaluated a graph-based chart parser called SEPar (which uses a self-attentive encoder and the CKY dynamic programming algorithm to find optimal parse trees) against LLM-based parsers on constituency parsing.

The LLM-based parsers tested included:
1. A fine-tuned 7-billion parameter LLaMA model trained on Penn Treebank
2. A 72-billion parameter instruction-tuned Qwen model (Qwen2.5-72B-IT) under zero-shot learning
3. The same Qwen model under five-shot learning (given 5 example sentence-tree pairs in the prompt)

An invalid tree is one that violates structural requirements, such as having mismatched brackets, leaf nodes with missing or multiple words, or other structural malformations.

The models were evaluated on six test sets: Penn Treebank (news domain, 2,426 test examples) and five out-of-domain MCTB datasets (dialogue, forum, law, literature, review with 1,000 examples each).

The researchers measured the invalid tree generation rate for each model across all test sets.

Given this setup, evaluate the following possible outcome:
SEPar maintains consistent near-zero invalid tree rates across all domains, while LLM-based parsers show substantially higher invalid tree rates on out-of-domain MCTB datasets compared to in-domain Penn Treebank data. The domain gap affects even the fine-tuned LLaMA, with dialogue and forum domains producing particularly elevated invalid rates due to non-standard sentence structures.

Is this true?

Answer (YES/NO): NO